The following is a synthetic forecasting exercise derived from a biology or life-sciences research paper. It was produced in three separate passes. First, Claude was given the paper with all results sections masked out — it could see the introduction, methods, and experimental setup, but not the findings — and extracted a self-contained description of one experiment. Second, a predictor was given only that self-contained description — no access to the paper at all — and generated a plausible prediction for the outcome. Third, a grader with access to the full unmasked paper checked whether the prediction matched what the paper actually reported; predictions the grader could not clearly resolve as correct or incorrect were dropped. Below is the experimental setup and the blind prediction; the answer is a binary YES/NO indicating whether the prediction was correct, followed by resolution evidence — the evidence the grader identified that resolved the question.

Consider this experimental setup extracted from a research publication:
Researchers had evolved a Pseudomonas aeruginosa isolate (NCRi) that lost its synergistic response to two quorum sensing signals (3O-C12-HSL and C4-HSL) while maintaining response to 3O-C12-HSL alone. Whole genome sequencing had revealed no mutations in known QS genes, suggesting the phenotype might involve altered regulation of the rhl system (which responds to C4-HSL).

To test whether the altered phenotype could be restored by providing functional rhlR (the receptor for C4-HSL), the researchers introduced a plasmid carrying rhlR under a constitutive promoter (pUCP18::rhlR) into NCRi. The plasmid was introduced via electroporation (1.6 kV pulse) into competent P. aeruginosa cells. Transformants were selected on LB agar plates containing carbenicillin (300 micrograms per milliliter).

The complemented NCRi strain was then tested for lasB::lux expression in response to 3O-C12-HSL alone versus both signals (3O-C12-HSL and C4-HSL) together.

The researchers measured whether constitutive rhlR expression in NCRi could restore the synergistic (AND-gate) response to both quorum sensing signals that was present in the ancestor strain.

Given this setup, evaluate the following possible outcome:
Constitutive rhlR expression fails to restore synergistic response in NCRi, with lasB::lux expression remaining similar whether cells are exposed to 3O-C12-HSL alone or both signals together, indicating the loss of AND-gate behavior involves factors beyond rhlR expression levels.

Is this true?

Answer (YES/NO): YES